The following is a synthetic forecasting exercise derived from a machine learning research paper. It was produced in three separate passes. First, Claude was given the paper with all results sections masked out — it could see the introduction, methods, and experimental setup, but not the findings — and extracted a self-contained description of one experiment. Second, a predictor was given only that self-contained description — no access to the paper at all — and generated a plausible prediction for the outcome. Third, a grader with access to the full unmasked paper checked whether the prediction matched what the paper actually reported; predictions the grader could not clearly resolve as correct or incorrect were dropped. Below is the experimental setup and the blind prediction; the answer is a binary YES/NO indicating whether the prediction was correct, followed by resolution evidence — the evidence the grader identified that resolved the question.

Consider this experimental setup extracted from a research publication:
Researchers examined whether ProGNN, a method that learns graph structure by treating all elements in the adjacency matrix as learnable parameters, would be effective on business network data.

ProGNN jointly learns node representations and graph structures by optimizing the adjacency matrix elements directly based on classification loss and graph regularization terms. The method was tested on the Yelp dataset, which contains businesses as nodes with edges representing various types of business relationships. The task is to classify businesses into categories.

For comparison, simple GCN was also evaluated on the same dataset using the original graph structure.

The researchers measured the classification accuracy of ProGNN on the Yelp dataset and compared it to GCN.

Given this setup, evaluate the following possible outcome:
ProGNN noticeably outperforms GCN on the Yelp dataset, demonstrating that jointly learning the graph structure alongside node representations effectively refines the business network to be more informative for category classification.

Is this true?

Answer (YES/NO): NO